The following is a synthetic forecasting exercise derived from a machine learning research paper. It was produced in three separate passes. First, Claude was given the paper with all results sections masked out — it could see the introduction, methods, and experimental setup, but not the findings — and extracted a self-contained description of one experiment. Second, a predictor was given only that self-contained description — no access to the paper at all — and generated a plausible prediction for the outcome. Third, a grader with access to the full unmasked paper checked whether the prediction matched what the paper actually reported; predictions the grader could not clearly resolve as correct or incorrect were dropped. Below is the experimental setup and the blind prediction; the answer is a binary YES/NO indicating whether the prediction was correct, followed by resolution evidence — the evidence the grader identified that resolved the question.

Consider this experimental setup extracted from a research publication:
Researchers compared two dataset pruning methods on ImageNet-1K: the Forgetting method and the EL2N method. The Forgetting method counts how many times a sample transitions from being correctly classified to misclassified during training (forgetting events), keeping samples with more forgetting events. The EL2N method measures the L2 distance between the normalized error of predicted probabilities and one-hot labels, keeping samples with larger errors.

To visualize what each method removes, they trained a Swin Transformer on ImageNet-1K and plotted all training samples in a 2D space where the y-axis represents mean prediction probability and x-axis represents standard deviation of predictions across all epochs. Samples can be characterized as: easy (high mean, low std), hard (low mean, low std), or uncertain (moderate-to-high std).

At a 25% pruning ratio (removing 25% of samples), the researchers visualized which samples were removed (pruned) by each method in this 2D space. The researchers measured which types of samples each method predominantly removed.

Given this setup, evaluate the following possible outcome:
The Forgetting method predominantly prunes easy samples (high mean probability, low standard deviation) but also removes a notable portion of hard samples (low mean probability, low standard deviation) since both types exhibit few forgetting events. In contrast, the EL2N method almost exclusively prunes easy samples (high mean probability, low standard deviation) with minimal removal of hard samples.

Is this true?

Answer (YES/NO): NO